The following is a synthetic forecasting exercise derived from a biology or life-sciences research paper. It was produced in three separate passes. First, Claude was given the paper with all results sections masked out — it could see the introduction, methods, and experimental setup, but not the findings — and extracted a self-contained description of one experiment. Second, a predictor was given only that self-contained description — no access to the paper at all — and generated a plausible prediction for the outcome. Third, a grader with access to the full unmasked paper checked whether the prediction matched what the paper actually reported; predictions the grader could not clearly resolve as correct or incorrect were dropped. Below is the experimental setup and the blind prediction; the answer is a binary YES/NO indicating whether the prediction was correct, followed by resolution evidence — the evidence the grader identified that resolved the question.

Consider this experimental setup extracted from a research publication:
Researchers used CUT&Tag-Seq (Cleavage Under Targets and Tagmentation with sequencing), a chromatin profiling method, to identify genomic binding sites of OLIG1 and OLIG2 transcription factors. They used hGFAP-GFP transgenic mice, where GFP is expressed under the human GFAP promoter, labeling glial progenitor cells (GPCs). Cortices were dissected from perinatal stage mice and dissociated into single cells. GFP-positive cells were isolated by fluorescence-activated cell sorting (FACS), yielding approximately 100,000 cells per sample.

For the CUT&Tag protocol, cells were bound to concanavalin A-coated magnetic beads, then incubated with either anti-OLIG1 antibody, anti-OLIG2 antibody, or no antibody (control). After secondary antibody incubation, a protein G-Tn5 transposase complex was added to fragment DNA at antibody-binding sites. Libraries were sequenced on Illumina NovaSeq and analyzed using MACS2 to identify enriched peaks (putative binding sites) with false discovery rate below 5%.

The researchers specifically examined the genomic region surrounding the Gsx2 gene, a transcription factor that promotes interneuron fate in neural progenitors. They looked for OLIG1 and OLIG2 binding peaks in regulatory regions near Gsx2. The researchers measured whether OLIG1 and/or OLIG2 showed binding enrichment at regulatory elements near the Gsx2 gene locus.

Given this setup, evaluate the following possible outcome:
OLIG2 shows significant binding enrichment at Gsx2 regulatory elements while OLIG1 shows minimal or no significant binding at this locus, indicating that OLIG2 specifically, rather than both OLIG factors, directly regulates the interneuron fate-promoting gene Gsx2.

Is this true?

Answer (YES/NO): NO